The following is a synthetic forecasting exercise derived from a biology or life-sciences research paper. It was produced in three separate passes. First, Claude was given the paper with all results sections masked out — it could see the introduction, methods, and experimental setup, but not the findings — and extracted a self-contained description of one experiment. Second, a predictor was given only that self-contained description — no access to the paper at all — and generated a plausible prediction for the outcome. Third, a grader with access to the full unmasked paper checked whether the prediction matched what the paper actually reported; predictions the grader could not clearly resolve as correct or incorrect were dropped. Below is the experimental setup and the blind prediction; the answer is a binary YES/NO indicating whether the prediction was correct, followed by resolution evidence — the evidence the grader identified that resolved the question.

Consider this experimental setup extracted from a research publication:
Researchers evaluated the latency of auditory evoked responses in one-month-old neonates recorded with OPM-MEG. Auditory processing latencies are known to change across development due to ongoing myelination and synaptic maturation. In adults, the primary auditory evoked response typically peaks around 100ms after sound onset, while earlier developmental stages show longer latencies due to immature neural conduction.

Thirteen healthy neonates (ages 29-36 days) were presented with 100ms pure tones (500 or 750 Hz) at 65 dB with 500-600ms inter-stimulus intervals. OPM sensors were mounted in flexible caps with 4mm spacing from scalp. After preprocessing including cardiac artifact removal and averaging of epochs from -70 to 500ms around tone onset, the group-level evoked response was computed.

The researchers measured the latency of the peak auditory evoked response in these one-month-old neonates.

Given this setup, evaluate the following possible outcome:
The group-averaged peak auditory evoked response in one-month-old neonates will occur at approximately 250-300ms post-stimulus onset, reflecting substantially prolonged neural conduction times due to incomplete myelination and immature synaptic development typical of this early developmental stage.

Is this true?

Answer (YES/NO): YES